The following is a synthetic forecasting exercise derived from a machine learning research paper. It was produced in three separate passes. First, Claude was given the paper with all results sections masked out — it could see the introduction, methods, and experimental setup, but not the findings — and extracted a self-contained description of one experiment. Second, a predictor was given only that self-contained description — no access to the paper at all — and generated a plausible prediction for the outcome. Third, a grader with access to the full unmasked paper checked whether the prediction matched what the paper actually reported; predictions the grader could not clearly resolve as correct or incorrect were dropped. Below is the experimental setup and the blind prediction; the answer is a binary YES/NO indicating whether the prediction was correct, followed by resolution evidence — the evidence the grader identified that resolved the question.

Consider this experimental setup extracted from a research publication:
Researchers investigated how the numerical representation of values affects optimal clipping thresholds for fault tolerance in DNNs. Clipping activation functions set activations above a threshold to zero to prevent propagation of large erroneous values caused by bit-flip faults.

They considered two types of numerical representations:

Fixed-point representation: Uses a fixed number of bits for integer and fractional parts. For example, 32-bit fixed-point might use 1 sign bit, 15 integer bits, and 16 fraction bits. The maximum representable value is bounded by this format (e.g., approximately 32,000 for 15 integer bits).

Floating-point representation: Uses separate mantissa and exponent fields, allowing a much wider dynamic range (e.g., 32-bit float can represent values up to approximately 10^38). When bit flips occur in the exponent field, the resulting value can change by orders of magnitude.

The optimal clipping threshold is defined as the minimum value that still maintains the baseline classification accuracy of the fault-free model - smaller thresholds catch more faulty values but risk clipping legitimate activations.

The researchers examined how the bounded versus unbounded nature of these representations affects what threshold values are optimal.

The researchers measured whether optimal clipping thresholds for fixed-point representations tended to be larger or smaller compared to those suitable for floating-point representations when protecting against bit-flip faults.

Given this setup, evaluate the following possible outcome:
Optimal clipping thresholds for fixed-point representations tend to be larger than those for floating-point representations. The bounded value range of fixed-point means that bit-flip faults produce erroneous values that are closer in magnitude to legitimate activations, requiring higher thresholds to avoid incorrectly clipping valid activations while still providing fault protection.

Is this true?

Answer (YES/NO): NO